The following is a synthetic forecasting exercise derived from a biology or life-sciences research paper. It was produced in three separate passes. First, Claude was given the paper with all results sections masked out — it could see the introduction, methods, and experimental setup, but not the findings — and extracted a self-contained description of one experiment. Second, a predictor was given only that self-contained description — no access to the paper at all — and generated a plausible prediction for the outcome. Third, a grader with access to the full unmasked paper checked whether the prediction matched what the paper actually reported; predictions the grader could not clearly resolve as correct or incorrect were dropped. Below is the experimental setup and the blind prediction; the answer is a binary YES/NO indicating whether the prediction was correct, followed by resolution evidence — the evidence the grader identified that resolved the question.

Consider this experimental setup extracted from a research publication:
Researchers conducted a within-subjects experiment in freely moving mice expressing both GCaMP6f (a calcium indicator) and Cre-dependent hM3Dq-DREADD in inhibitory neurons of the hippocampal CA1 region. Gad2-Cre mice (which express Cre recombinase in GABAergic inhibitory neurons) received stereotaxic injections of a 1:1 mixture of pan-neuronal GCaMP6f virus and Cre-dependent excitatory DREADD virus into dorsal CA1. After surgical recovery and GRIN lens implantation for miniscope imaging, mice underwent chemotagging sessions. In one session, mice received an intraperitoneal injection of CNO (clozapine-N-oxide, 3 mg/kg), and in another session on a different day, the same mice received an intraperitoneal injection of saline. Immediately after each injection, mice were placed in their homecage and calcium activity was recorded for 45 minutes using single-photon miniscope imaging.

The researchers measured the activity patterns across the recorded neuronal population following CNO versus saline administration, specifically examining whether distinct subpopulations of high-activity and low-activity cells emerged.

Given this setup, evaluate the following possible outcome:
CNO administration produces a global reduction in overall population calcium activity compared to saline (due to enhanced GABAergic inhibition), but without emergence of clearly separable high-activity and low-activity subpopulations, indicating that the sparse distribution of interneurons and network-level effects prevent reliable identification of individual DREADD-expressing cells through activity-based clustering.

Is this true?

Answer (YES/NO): NO